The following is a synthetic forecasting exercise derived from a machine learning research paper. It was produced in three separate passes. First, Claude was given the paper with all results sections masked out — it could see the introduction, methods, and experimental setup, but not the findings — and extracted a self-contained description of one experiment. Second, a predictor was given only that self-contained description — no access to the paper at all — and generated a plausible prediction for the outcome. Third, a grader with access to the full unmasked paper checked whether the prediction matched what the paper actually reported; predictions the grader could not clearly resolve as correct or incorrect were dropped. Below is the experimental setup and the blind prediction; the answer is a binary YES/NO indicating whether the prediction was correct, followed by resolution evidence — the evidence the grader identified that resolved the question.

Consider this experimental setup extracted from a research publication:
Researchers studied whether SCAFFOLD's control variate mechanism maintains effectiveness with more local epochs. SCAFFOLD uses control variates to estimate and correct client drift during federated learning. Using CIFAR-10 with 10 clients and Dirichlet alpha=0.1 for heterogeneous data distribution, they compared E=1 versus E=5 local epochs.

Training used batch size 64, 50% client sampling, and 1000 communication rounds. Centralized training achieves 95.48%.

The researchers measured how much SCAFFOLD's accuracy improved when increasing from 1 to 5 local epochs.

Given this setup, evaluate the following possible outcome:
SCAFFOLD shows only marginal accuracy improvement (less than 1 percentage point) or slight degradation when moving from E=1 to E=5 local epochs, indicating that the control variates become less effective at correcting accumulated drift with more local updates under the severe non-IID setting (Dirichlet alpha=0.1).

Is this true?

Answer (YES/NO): NO